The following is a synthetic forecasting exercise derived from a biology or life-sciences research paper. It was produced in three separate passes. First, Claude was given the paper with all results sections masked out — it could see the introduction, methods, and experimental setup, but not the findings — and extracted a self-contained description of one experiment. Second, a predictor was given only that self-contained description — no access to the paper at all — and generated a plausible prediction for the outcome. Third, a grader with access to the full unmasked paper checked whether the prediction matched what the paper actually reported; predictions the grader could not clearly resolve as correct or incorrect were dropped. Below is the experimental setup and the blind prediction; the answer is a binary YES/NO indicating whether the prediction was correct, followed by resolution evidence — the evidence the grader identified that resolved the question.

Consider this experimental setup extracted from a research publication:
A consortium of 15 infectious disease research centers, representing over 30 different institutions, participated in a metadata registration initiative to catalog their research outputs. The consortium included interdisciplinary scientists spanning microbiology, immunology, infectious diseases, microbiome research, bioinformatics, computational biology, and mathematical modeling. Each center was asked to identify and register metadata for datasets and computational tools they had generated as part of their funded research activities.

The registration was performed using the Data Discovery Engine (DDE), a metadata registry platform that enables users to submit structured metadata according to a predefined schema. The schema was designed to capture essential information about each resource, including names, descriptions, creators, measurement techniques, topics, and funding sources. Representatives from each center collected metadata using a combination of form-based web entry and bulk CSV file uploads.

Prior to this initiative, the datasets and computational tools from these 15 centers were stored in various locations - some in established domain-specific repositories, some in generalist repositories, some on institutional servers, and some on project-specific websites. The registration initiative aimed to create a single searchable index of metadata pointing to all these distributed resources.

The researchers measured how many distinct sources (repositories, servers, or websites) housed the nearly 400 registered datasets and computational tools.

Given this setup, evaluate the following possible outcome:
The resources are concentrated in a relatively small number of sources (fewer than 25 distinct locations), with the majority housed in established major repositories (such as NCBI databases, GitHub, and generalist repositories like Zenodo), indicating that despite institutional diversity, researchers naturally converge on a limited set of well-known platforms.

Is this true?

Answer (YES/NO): NO